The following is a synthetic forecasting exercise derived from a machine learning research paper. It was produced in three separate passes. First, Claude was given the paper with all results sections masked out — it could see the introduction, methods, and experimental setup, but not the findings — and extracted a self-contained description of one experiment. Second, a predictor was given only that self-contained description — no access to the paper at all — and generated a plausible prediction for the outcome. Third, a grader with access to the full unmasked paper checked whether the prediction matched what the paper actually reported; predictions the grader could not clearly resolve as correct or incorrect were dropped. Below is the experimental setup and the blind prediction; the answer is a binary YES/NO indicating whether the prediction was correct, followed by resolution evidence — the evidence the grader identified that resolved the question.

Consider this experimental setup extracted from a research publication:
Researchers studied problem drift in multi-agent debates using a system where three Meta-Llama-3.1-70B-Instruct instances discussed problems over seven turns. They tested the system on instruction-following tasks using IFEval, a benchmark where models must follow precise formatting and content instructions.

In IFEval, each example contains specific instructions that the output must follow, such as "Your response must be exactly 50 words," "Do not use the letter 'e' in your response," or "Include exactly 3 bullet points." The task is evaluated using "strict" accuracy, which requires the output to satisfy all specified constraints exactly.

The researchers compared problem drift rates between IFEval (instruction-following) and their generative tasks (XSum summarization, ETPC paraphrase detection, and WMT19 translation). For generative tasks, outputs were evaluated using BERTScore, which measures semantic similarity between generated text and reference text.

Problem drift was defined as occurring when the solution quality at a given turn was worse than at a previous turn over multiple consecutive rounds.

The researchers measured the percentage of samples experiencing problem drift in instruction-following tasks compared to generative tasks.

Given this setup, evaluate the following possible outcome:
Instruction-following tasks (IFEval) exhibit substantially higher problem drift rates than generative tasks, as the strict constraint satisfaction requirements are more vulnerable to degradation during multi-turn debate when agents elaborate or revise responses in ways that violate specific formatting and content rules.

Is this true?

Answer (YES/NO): NO